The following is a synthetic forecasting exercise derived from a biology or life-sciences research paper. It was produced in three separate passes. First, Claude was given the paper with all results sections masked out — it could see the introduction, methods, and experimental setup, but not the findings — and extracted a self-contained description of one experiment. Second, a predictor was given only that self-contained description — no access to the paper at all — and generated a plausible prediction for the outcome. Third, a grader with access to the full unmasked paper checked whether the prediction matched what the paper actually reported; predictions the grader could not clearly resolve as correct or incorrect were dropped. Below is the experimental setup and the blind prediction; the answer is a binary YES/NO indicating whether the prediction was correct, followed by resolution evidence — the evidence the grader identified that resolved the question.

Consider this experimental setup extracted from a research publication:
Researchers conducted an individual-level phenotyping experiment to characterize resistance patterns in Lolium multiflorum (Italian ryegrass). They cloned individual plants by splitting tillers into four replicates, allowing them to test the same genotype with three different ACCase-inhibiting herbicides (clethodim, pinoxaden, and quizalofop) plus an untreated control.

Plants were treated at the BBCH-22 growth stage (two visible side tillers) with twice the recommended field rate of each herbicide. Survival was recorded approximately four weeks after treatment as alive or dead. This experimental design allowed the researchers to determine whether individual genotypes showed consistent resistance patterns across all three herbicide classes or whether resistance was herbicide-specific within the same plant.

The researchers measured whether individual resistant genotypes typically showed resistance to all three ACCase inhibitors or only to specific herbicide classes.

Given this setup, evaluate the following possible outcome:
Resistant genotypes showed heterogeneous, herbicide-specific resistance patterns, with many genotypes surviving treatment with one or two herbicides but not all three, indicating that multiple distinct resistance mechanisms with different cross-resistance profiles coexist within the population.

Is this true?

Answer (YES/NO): YES